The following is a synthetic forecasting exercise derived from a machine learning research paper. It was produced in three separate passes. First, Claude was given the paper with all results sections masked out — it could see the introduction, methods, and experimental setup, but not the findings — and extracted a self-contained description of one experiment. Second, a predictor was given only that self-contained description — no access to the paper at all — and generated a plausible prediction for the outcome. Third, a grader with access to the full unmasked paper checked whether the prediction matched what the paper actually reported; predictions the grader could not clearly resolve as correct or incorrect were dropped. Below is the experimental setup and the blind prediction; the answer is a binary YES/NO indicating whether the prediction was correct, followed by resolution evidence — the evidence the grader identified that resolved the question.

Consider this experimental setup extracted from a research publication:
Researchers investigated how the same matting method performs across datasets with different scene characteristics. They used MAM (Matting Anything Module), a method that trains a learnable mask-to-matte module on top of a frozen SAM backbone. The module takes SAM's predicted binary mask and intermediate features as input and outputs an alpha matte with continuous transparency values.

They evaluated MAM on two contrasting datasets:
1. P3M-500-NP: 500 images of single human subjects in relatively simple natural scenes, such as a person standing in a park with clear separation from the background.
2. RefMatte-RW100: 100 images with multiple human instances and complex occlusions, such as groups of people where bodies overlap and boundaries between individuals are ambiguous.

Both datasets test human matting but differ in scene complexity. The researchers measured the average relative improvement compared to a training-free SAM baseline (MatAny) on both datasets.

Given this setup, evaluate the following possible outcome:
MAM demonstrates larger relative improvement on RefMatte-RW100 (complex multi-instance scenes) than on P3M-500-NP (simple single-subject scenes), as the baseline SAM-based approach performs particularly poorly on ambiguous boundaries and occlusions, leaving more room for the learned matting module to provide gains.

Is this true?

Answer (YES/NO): NO